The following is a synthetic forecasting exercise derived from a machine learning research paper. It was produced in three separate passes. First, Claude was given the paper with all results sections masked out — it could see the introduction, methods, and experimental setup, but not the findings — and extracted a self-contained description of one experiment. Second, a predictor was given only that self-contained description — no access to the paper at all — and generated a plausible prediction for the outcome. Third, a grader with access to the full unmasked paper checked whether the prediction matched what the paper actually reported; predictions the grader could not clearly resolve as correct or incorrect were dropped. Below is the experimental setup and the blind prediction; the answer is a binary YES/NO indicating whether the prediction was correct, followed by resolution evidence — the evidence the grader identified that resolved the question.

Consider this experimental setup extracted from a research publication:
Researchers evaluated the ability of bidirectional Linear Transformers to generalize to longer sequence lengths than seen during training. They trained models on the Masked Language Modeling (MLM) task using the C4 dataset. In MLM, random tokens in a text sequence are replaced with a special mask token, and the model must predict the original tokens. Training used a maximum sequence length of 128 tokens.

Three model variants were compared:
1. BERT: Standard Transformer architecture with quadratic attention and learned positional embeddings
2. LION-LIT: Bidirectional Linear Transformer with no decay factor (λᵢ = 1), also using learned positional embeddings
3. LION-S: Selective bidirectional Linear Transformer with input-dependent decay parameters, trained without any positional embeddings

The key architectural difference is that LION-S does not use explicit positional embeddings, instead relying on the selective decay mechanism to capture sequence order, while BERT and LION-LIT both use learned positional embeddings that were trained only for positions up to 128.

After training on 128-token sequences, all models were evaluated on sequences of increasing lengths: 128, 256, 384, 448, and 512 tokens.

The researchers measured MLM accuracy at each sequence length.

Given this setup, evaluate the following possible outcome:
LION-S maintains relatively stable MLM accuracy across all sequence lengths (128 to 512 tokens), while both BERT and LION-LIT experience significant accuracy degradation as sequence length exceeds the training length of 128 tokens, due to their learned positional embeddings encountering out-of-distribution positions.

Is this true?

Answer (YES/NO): YES